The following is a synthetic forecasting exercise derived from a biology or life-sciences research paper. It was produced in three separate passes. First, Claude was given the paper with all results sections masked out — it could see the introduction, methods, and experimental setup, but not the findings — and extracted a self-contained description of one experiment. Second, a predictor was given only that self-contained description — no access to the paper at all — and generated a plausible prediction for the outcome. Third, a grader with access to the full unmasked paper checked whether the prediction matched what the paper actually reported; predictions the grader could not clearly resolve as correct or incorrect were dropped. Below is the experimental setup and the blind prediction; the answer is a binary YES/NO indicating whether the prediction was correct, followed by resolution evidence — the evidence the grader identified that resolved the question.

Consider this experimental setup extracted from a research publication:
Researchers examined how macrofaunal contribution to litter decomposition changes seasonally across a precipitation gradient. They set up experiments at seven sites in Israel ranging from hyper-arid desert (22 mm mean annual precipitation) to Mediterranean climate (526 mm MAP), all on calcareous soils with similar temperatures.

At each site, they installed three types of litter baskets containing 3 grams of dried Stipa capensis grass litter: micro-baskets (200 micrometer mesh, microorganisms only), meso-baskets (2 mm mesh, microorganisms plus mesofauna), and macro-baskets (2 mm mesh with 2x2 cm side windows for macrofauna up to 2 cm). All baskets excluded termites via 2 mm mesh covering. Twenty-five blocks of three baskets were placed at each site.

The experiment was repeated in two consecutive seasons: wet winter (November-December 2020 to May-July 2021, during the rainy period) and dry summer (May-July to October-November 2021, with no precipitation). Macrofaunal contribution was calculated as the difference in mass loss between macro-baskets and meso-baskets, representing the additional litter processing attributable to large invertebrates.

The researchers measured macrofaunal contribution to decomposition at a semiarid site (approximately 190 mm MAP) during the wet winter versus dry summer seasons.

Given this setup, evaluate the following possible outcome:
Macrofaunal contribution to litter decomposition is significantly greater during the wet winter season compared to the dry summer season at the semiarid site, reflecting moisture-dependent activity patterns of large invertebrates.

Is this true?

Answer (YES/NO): NO